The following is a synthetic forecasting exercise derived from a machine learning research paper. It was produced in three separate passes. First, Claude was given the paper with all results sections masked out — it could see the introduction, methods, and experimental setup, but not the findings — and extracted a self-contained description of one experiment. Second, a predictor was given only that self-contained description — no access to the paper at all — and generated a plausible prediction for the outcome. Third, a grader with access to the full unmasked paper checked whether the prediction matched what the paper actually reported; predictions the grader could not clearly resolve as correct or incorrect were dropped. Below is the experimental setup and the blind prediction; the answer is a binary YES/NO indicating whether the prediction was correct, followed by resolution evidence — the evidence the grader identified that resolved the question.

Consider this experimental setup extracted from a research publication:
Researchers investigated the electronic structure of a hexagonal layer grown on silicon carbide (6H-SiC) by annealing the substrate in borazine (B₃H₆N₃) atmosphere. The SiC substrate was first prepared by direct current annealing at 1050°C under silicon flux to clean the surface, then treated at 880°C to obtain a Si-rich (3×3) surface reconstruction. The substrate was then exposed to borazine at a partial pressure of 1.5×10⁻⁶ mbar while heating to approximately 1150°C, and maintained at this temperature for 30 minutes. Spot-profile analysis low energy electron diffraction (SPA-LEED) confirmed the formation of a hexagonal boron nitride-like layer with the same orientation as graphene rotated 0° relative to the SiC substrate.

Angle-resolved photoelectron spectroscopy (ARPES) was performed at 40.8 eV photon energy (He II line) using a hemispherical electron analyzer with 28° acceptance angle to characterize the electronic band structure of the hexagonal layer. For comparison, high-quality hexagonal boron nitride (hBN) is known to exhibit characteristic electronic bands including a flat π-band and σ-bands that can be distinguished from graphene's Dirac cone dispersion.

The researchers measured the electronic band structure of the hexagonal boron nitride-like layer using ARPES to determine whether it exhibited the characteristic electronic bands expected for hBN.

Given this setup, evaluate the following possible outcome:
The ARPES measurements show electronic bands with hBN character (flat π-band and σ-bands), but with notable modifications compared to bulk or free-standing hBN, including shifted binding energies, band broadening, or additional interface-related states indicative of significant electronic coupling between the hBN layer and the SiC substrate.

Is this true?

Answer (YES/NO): NO